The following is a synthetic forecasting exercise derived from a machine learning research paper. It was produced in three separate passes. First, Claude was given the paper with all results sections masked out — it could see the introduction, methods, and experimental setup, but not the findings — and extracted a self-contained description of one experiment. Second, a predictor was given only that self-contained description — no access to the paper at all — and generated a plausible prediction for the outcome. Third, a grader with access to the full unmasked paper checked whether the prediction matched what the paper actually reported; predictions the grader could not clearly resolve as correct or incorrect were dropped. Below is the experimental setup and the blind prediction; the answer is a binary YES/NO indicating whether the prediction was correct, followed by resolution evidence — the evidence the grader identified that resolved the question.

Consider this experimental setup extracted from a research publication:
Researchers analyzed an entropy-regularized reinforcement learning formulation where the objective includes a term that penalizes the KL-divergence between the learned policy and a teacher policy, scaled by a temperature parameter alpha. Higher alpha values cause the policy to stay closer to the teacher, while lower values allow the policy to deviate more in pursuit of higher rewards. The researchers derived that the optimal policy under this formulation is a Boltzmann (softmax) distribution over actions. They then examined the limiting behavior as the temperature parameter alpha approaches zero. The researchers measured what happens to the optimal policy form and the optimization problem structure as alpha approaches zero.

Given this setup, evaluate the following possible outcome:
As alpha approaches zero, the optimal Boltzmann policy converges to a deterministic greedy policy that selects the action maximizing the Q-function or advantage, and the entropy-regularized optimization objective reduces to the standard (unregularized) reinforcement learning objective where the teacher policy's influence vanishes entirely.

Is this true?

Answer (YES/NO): YES